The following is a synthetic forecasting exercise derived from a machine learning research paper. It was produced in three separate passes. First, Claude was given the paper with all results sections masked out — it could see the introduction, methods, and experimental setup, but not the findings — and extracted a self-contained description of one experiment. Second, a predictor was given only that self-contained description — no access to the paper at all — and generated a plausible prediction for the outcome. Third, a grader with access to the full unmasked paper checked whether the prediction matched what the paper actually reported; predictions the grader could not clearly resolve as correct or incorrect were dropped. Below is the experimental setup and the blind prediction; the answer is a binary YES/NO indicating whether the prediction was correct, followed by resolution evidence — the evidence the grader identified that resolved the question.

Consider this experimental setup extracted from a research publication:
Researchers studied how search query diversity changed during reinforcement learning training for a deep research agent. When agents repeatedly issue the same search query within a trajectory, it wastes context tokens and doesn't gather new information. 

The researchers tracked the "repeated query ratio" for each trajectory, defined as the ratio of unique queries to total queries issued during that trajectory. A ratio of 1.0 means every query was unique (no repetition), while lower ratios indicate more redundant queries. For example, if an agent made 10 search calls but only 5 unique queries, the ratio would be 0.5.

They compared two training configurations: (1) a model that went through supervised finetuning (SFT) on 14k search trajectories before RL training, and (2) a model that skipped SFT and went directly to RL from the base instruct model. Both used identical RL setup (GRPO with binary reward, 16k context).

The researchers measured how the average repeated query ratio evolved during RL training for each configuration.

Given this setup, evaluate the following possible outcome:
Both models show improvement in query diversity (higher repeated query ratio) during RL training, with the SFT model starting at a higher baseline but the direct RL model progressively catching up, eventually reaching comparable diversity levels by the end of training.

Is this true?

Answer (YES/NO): NO